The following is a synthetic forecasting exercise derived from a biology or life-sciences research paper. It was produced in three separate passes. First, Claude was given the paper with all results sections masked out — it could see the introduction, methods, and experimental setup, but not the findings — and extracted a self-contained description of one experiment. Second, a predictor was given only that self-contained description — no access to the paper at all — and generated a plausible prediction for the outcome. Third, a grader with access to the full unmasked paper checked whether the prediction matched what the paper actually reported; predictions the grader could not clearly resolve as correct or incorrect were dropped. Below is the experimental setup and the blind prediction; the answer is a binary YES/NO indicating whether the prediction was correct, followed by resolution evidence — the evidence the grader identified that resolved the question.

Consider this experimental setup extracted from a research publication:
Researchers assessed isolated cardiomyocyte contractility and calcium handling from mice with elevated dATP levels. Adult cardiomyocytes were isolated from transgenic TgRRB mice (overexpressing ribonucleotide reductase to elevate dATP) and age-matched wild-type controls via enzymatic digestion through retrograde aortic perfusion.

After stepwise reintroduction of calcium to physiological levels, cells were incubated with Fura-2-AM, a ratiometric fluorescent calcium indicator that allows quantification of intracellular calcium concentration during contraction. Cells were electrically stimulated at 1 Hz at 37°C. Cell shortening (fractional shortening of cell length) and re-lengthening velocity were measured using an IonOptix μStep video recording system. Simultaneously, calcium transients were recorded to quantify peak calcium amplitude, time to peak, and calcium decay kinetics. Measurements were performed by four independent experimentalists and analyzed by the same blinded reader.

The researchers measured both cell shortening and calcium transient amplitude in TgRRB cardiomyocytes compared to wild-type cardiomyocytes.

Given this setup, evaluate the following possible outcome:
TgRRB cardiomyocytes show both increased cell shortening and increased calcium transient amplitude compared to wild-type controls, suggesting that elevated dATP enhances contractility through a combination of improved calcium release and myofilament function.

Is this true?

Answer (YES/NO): NO